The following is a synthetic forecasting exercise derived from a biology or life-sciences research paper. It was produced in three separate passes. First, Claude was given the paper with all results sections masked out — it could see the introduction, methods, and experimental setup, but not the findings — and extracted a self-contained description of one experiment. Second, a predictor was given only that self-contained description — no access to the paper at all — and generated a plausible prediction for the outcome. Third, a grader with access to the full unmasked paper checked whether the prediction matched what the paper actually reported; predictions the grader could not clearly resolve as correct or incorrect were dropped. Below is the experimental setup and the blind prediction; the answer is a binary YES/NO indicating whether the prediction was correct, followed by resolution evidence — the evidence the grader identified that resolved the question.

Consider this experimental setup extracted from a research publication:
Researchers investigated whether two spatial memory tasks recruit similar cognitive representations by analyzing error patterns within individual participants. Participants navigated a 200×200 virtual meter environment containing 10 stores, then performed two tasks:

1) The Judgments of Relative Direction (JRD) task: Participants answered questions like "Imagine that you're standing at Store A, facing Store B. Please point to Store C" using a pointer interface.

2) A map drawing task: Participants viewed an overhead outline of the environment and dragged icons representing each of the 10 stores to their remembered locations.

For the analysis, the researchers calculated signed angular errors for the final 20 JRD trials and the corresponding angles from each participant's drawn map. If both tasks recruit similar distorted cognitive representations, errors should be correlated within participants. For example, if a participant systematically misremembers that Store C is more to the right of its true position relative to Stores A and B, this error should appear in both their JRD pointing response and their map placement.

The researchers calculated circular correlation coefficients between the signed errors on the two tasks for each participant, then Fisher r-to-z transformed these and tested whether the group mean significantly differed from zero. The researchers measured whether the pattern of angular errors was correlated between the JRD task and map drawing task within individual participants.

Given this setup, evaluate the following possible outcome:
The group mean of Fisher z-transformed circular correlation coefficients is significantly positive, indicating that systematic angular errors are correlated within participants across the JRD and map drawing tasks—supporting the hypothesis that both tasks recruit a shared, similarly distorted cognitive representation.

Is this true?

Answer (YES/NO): YES